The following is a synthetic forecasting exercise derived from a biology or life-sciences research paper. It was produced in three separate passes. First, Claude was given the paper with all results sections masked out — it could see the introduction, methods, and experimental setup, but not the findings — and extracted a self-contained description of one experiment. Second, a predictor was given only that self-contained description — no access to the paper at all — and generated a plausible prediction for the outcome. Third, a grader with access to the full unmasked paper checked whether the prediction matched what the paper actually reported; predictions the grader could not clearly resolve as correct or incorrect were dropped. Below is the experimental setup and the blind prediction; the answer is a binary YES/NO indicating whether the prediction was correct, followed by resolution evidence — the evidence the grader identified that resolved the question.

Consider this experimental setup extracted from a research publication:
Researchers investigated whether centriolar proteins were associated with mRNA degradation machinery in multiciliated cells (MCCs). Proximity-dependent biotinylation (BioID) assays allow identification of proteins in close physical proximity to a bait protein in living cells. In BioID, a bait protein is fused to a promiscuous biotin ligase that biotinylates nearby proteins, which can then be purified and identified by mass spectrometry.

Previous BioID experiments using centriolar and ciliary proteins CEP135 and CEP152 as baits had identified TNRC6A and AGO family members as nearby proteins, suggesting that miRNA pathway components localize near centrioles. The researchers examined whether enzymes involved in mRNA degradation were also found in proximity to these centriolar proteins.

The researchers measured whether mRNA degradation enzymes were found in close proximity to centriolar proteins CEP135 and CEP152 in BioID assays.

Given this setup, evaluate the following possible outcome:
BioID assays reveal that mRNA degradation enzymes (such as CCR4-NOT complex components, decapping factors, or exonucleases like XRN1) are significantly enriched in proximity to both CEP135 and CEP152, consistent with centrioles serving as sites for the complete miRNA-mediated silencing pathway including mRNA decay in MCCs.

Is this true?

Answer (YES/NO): NO